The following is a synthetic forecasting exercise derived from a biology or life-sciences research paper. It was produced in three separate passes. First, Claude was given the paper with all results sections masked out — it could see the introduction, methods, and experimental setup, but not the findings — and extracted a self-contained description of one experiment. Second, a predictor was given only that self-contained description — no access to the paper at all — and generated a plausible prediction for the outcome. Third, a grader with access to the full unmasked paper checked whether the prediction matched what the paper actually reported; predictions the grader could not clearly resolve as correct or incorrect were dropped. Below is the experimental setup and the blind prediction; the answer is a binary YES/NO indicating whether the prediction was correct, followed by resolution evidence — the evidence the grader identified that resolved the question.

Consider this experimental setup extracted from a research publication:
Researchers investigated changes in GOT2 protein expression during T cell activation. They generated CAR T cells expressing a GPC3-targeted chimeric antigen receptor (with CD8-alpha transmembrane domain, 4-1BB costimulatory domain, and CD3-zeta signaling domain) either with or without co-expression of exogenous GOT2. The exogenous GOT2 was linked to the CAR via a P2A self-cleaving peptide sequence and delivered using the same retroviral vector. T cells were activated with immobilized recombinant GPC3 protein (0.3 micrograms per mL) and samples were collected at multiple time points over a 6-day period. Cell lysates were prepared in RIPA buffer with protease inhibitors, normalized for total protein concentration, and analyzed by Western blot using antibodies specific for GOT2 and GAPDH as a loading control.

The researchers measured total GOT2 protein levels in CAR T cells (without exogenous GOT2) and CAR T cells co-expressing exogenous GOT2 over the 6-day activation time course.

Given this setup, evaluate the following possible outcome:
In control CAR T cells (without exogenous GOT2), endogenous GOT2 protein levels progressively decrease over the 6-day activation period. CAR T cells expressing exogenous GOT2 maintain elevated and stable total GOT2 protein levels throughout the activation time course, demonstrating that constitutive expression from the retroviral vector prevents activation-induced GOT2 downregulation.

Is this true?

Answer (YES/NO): NO